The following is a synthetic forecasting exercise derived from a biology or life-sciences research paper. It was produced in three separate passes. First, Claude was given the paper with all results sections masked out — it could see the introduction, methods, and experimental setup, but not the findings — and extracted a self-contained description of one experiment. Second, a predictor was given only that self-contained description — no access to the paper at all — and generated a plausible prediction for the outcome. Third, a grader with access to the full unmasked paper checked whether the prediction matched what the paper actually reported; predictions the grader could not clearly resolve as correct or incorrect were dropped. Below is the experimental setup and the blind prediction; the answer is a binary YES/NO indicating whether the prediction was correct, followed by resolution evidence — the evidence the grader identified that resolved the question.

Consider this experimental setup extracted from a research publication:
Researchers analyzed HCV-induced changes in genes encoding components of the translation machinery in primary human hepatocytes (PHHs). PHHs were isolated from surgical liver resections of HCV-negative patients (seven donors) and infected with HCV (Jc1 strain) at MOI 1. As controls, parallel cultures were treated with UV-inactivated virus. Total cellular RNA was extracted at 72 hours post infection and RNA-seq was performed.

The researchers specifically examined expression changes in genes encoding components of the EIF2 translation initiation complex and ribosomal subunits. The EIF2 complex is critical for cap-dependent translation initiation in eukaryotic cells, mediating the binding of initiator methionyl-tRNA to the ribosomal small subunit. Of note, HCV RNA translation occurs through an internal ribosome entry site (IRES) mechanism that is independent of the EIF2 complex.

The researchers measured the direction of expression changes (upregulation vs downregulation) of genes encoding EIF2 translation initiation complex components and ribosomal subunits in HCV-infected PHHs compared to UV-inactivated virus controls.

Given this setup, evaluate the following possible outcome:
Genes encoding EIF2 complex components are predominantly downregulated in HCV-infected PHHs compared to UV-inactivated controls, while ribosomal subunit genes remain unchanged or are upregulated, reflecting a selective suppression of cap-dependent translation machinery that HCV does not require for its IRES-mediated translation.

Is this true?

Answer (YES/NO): NO